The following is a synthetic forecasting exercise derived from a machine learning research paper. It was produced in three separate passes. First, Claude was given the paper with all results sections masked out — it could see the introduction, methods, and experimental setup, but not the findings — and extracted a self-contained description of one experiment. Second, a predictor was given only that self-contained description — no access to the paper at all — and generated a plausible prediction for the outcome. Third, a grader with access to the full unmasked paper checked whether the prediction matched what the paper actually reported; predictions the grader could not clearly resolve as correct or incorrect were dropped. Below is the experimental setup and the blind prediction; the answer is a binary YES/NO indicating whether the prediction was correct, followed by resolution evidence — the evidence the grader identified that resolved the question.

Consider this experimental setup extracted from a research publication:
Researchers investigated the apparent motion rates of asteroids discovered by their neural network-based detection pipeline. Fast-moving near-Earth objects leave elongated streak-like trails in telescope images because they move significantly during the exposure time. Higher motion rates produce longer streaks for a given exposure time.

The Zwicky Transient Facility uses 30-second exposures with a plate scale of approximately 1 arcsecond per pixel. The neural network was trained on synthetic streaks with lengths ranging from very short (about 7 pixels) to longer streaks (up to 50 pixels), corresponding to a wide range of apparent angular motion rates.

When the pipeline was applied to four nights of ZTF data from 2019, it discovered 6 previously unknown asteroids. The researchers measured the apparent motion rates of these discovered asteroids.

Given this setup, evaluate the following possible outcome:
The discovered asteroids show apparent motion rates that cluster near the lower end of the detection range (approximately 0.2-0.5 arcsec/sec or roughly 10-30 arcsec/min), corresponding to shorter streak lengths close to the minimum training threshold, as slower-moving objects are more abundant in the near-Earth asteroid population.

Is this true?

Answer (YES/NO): NO